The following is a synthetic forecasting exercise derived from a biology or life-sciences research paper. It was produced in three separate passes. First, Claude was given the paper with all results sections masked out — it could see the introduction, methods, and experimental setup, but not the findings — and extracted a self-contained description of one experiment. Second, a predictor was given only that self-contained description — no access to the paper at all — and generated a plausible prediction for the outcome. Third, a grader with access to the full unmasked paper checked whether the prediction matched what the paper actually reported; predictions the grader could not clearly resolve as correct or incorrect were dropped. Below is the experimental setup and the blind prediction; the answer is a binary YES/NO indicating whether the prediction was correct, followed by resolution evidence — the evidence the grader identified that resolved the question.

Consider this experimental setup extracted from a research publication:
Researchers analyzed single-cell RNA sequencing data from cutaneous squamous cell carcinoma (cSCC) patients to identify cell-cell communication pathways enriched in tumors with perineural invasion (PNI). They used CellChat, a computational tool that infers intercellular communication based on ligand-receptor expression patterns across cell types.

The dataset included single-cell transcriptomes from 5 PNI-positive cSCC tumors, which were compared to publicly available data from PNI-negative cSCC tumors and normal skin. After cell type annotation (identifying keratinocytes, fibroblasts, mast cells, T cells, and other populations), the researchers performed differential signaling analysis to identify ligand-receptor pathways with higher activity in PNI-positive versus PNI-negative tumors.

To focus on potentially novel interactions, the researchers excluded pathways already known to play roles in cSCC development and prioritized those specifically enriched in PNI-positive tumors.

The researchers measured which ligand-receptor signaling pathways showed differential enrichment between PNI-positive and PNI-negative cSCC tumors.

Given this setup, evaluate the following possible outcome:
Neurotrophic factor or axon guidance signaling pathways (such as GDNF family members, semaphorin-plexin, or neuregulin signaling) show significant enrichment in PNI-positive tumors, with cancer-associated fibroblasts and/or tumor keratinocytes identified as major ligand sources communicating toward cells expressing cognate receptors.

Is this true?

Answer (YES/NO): NO